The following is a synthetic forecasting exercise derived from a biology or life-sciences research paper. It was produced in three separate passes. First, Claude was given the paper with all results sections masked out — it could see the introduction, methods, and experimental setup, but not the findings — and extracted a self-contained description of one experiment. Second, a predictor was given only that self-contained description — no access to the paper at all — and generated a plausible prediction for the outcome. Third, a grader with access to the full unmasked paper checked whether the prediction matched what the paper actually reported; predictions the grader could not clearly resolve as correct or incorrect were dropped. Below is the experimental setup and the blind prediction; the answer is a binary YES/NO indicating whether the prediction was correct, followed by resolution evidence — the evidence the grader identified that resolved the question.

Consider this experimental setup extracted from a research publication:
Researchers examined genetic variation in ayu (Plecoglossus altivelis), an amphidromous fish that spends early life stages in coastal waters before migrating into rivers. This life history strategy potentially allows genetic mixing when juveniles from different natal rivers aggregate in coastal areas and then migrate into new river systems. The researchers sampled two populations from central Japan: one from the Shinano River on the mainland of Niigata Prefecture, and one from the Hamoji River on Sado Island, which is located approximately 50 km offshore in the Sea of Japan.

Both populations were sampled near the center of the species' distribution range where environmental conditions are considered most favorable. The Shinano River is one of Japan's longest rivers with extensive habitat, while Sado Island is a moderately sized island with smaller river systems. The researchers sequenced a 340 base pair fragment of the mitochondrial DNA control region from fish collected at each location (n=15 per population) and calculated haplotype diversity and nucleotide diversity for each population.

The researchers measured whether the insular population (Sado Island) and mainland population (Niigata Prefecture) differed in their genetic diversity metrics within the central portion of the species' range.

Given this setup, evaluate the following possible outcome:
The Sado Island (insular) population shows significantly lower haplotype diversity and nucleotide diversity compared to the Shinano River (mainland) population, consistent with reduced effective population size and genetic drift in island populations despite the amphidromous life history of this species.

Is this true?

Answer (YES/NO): NO